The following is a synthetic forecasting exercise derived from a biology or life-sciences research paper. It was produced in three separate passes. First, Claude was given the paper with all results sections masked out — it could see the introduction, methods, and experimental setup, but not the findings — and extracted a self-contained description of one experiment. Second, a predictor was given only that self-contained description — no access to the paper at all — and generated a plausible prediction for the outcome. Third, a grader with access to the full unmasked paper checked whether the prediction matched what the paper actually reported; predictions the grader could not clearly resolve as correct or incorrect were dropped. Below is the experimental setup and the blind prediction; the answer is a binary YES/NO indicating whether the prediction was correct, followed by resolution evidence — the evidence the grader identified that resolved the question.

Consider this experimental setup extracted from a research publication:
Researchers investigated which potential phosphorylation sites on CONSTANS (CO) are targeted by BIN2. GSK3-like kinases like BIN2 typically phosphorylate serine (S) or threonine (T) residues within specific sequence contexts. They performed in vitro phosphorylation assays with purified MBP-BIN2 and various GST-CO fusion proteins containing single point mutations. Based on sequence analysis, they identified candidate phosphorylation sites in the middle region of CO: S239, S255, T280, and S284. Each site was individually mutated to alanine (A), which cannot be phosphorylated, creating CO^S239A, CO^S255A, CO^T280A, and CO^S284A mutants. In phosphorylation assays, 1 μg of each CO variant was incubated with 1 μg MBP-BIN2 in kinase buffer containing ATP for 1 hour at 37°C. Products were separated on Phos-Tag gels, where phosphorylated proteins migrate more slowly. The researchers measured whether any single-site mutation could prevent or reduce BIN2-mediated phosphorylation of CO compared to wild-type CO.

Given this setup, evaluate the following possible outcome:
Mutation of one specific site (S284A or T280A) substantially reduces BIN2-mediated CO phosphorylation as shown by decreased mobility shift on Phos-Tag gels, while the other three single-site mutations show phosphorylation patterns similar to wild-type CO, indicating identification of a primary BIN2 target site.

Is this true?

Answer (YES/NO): NO